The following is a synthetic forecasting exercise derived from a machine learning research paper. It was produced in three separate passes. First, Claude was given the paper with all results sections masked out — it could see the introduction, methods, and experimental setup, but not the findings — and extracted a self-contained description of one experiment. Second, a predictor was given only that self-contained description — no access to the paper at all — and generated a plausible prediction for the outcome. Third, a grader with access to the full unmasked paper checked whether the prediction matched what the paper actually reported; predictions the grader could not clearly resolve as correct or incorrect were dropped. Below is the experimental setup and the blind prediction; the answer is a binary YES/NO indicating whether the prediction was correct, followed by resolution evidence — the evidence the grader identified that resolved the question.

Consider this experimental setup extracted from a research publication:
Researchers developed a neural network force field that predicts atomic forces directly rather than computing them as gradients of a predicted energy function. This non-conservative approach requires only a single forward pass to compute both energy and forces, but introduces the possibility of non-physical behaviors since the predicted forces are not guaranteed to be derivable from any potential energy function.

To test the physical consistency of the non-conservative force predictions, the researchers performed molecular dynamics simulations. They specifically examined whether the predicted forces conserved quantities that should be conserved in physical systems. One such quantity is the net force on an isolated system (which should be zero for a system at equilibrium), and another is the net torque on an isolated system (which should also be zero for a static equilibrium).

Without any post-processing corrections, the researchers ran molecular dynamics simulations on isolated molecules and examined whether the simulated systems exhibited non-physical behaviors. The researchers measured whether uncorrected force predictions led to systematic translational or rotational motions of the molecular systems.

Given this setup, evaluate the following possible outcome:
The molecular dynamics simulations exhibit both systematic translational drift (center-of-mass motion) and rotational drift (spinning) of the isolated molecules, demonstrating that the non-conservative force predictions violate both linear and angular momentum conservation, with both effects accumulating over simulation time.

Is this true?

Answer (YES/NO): YES